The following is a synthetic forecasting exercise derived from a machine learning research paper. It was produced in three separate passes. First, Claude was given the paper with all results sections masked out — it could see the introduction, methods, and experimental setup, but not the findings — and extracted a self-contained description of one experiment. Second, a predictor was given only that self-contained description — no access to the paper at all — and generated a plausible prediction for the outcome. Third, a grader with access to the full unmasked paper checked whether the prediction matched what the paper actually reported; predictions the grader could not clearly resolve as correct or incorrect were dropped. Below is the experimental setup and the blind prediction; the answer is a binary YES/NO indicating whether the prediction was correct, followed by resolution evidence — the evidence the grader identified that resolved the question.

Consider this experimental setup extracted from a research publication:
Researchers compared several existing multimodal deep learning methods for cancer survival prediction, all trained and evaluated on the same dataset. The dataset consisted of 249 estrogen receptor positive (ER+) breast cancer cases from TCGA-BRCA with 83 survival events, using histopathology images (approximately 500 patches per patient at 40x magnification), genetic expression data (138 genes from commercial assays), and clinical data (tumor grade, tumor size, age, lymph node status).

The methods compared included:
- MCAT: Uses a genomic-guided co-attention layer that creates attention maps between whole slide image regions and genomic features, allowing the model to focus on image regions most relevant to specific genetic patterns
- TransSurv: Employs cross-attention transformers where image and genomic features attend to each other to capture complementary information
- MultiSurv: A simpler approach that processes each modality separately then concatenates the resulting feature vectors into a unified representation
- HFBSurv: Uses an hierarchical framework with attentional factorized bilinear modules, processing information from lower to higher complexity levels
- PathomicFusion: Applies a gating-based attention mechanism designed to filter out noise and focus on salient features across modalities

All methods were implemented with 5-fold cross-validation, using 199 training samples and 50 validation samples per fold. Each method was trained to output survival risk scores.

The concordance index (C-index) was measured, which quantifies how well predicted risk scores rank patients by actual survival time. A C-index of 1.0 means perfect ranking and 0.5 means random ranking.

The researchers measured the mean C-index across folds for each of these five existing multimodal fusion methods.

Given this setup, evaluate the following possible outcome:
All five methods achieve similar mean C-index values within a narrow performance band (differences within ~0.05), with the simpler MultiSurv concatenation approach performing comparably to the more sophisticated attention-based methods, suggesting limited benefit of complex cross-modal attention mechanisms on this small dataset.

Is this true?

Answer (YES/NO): NO